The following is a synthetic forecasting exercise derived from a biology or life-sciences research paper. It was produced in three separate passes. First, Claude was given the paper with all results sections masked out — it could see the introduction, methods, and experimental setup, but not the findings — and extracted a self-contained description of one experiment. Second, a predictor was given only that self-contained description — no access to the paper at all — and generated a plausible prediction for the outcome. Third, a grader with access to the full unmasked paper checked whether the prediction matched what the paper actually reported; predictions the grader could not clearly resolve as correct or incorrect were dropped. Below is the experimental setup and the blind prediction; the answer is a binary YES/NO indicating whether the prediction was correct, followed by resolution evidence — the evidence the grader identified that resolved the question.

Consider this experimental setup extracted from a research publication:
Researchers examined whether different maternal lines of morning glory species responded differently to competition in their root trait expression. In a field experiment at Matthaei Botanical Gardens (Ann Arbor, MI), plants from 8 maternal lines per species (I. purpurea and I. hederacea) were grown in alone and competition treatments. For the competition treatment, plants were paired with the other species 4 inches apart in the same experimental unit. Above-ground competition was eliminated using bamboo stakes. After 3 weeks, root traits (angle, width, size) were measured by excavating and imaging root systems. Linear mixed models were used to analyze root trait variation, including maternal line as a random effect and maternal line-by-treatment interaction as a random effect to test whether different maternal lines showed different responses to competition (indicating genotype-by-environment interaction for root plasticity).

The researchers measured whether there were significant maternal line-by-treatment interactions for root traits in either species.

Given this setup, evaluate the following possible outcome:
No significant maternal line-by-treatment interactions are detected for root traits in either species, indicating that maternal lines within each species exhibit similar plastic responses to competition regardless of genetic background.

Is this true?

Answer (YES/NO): YES